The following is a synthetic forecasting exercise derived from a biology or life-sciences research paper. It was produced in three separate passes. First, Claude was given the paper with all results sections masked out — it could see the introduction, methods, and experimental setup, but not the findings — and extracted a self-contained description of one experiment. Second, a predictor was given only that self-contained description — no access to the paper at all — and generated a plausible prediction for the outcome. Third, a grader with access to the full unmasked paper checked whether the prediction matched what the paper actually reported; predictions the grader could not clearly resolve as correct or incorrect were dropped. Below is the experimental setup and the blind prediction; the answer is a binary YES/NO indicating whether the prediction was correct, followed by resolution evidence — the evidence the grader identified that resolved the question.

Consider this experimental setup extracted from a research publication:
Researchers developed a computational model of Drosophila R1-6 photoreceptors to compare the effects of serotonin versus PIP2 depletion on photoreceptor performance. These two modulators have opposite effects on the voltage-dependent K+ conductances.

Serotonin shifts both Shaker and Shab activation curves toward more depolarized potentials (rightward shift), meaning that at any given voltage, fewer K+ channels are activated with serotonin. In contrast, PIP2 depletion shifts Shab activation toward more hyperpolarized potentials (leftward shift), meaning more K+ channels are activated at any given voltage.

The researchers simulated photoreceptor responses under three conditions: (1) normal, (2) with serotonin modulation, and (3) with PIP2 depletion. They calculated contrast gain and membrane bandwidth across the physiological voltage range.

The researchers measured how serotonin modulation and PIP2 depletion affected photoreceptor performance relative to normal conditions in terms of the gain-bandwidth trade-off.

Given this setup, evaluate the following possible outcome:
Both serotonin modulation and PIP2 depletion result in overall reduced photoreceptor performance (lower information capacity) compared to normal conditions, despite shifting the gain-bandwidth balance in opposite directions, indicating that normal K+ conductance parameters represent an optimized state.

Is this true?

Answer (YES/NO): NO